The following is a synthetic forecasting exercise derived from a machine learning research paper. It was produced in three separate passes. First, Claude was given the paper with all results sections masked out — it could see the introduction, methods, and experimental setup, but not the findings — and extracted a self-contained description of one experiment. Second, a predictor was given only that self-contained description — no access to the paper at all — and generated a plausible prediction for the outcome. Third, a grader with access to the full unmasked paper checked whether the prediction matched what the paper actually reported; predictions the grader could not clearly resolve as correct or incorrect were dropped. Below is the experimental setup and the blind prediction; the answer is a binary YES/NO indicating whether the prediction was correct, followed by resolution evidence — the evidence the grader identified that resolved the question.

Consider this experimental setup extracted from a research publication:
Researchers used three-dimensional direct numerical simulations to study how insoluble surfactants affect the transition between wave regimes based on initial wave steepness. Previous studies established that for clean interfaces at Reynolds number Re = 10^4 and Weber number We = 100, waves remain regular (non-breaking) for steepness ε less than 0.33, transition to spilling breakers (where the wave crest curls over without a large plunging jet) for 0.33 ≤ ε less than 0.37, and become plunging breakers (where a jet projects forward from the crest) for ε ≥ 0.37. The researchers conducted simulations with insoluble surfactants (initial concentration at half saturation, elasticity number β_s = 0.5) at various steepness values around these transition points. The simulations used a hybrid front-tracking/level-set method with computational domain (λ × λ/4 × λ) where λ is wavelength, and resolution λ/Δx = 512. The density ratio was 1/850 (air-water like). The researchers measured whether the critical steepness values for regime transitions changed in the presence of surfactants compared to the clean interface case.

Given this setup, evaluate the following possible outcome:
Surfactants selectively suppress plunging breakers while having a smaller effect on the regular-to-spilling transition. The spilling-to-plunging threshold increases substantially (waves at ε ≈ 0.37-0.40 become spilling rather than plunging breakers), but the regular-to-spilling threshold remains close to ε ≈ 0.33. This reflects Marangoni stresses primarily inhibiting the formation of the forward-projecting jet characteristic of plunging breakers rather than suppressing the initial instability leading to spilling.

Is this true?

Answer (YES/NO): NO